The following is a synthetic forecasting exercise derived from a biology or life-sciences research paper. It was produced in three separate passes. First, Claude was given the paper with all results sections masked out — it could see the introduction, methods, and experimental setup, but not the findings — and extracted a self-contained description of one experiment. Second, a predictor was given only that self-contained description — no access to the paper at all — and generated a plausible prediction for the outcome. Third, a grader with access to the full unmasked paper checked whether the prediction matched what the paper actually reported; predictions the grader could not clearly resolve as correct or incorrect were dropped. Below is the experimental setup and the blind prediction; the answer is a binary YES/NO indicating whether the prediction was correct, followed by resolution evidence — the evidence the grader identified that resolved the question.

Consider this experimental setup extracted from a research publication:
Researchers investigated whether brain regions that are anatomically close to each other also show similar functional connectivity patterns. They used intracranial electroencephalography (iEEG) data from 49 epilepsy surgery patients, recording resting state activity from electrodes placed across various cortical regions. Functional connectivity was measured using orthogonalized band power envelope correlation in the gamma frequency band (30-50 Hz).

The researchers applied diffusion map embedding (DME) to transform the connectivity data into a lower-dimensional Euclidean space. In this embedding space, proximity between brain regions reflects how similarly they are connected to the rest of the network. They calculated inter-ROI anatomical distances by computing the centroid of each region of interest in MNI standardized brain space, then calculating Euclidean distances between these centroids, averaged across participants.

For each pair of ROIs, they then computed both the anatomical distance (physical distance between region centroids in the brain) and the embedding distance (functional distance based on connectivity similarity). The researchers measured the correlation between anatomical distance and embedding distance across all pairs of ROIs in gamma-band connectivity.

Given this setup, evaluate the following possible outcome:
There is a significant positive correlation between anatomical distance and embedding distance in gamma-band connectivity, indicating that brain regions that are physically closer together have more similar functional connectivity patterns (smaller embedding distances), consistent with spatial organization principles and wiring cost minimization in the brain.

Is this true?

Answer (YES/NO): NO